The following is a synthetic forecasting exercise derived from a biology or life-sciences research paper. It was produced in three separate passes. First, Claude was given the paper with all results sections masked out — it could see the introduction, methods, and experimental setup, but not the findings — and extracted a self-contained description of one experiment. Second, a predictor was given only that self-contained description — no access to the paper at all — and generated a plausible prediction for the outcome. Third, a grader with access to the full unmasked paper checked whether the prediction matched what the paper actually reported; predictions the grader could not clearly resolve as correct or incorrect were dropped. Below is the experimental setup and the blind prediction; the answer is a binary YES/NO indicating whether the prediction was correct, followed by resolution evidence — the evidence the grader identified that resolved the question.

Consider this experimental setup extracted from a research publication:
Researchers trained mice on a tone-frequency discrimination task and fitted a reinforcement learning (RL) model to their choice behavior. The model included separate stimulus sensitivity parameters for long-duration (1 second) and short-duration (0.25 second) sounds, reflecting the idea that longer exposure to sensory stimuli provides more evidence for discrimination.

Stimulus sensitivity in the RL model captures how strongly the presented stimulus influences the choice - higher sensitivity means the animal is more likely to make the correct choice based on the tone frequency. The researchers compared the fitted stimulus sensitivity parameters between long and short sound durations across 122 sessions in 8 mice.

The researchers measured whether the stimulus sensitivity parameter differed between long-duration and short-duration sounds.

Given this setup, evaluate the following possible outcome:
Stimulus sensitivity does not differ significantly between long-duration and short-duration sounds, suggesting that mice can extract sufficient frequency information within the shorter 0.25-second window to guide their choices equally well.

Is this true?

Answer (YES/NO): NO